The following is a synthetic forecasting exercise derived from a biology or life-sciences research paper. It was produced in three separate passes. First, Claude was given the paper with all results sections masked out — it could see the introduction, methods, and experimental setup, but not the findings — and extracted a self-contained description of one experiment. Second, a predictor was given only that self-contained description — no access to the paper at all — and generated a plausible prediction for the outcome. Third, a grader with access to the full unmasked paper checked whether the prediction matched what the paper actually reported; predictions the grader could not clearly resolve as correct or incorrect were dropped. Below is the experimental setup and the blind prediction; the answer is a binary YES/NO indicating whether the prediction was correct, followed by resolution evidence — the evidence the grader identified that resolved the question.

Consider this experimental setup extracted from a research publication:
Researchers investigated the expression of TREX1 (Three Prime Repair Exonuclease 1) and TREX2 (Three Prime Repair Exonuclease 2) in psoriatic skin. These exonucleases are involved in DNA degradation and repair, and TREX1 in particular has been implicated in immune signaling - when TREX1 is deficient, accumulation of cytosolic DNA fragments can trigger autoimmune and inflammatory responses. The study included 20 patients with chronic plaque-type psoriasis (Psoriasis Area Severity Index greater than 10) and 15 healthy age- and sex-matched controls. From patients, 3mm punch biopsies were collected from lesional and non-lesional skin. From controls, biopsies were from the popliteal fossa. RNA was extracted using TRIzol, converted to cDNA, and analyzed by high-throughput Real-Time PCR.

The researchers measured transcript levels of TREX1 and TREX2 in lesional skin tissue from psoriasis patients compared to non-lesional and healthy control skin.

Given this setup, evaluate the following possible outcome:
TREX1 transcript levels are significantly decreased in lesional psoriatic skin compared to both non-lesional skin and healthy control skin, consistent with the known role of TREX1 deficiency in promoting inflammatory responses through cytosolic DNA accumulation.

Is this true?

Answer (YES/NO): NO